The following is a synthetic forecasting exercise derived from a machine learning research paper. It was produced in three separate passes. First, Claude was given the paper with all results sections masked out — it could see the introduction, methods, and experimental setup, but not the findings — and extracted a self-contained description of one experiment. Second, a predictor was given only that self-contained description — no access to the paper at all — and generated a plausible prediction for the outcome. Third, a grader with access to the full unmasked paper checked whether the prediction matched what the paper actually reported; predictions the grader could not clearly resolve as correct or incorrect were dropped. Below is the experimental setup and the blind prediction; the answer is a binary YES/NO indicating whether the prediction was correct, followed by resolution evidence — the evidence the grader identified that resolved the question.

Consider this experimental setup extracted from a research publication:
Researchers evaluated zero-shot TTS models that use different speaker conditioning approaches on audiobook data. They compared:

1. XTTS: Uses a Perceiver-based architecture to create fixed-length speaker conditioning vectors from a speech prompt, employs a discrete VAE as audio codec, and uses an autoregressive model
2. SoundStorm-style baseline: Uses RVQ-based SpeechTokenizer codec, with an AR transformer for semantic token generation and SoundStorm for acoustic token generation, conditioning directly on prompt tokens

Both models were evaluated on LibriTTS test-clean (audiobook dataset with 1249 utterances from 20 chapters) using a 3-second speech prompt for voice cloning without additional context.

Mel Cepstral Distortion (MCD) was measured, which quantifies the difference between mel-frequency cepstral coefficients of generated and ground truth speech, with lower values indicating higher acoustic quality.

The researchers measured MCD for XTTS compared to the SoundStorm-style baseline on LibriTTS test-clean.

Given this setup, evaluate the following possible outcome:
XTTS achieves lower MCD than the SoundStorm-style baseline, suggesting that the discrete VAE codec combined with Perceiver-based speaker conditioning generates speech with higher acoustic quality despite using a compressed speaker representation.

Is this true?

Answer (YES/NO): YES